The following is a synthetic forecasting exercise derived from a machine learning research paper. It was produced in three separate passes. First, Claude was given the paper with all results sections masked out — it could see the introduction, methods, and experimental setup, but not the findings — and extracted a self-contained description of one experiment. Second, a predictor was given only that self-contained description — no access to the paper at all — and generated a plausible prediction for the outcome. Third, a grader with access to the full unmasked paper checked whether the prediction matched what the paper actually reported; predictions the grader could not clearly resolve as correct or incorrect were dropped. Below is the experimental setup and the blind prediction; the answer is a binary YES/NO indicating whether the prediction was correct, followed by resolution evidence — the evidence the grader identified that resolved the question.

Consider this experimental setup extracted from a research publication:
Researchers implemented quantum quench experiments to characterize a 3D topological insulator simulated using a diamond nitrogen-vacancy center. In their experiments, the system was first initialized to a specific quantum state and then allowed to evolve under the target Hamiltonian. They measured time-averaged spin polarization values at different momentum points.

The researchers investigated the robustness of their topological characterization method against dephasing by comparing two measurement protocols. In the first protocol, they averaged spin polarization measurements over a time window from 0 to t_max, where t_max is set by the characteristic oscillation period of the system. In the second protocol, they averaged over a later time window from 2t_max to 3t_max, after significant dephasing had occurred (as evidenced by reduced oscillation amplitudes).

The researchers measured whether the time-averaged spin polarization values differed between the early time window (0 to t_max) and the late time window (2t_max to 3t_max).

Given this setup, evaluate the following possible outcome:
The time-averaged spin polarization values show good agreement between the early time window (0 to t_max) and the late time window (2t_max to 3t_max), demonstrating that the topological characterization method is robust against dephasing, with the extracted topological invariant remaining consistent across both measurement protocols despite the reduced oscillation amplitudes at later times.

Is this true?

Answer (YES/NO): YES